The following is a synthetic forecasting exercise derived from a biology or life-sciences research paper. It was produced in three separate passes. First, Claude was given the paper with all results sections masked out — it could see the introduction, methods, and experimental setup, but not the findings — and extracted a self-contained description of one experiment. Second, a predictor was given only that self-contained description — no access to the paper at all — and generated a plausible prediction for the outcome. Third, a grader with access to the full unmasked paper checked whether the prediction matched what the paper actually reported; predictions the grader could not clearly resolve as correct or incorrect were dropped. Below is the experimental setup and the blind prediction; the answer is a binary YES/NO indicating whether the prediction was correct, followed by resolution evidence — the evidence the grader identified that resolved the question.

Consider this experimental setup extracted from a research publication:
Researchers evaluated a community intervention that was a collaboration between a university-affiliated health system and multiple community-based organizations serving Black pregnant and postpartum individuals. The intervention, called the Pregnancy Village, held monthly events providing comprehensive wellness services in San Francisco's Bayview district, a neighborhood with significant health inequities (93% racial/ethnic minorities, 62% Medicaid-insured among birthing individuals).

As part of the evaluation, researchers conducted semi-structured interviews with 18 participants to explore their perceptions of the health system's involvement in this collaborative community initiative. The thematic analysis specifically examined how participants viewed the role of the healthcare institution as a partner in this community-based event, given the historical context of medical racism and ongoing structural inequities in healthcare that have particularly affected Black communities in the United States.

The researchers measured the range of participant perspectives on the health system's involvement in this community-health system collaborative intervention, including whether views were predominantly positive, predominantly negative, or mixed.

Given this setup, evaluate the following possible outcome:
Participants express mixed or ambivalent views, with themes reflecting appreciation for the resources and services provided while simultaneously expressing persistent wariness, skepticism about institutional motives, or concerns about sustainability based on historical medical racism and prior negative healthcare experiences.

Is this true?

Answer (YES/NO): YES